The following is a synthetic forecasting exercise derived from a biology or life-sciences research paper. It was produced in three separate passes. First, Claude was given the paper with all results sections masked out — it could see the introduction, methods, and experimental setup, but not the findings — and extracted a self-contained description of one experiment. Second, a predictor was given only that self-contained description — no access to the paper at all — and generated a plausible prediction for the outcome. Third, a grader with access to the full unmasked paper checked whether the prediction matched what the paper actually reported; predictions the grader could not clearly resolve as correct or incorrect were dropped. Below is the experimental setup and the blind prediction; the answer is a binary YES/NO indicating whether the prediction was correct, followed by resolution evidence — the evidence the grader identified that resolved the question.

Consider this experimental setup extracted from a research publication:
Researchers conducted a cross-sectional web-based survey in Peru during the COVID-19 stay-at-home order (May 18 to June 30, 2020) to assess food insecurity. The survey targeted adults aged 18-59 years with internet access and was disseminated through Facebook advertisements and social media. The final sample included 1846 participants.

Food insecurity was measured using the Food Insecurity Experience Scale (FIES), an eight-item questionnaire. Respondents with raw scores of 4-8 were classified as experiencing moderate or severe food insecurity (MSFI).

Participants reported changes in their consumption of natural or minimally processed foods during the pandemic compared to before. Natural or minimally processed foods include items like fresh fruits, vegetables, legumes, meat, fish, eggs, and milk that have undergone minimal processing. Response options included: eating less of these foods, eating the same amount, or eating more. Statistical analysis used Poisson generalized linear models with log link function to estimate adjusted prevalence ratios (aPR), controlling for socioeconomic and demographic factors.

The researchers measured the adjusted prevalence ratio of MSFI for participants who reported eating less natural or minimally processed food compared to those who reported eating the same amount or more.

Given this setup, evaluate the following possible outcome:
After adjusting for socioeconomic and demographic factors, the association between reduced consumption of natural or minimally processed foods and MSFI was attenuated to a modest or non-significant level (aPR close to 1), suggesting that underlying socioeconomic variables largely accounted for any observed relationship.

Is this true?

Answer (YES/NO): NO